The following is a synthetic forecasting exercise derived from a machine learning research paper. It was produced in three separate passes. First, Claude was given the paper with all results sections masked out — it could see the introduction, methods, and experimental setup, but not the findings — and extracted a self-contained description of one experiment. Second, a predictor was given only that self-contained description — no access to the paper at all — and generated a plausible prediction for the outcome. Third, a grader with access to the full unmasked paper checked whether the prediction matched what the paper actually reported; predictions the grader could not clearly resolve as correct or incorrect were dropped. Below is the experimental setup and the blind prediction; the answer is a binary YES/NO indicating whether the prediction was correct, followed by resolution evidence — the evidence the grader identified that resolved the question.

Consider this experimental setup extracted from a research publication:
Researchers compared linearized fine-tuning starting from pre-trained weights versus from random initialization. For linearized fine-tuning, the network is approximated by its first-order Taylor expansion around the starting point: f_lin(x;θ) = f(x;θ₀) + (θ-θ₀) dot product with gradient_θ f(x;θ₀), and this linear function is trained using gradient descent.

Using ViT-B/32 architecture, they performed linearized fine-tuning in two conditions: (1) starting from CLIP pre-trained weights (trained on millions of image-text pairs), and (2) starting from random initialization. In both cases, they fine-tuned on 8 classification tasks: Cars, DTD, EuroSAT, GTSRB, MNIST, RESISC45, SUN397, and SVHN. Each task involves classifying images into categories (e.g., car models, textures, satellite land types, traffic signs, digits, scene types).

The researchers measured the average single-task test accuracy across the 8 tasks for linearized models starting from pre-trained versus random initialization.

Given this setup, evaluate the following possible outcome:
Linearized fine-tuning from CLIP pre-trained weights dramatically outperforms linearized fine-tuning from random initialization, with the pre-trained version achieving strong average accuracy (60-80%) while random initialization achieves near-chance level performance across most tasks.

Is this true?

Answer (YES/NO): NO